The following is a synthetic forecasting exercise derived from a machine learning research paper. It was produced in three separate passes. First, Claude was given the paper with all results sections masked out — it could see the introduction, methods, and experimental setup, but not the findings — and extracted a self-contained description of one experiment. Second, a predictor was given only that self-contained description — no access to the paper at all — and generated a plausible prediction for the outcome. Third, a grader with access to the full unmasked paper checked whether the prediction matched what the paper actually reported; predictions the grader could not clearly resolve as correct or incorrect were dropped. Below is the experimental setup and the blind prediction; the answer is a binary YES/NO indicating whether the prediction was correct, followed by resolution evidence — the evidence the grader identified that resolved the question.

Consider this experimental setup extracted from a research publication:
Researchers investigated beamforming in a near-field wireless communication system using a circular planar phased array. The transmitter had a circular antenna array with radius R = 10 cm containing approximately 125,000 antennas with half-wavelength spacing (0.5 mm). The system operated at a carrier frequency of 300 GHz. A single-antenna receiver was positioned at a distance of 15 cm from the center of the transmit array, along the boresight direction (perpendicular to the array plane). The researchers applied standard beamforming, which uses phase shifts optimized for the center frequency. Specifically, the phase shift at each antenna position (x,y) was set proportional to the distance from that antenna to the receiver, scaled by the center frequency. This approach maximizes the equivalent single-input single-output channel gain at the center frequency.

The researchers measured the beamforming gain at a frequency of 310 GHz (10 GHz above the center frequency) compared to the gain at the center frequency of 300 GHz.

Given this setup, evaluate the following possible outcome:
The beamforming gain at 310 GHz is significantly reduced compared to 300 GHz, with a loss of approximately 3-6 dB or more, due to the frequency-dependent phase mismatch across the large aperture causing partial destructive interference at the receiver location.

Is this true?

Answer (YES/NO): NO